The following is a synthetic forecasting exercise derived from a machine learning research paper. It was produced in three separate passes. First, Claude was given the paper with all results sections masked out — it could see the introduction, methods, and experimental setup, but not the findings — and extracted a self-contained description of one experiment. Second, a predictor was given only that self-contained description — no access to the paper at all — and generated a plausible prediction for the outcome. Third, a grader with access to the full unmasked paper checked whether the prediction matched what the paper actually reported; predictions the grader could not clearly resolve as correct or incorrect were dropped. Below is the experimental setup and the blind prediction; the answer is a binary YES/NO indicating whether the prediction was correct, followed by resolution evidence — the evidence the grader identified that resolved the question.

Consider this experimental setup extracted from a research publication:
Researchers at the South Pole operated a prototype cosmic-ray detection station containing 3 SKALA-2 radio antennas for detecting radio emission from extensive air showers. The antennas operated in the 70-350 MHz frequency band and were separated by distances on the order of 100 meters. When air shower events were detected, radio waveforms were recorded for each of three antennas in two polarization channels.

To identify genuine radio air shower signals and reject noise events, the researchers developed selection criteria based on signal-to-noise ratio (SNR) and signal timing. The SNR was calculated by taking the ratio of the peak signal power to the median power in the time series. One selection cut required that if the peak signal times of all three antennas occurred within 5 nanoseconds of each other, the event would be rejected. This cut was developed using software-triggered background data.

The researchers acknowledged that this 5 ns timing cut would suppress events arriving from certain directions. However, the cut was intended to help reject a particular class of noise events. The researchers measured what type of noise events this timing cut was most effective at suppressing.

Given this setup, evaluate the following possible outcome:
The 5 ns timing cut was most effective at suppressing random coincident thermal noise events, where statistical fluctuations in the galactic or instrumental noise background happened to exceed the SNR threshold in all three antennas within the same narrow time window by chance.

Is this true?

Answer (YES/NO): NO